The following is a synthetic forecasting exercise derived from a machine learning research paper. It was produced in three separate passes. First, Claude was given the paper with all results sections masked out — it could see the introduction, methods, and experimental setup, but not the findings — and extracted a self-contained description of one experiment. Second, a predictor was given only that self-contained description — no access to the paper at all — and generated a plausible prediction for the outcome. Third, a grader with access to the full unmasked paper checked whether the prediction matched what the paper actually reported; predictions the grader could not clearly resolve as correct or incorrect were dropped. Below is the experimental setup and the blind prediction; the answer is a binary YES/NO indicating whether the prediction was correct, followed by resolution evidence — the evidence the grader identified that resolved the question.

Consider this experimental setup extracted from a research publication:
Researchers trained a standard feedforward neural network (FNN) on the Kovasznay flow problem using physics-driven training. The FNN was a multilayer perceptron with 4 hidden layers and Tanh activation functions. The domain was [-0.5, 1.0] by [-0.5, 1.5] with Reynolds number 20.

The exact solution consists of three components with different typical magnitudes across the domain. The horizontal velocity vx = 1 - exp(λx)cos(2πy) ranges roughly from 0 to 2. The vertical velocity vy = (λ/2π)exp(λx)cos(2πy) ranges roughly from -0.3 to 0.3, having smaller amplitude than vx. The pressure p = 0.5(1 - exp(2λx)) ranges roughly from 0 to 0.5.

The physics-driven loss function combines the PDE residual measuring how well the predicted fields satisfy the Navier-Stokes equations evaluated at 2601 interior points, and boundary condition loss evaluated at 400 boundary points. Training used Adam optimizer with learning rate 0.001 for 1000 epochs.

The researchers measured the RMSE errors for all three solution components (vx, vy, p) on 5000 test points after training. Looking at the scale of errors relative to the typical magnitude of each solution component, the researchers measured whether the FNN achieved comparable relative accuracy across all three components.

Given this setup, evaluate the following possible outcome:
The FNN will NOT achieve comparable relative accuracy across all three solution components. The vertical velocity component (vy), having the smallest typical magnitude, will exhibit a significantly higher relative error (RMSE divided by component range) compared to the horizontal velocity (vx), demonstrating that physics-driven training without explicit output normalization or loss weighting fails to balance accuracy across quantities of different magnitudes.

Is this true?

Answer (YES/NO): NO